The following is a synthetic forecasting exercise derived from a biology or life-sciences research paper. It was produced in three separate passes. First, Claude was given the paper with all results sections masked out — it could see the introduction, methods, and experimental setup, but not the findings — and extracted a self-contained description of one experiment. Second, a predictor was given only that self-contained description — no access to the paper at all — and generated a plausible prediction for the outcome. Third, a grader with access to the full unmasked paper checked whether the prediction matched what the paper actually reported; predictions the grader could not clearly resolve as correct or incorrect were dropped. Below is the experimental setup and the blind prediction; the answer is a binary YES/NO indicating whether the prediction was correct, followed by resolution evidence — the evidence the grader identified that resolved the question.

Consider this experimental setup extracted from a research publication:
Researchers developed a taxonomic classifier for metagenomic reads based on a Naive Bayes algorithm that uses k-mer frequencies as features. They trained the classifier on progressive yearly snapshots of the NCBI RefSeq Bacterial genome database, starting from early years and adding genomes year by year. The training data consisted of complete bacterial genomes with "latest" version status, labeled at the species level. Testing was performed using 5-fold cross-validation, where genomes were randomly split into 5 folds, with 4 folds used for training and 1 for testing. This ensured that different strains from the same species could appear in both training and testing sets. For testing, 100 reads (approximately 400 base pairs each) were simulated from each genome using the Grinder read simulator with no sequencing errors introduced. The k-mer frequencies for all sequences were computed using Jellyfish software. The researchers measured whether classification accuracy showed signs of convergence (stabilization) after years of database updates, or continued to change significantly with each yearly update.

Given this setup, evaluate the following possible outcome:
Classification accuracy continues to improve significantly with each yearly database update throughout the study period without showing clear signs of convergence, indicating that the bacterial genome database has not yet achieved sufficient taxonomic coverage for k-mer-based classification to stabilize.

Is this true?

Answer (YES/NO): YES